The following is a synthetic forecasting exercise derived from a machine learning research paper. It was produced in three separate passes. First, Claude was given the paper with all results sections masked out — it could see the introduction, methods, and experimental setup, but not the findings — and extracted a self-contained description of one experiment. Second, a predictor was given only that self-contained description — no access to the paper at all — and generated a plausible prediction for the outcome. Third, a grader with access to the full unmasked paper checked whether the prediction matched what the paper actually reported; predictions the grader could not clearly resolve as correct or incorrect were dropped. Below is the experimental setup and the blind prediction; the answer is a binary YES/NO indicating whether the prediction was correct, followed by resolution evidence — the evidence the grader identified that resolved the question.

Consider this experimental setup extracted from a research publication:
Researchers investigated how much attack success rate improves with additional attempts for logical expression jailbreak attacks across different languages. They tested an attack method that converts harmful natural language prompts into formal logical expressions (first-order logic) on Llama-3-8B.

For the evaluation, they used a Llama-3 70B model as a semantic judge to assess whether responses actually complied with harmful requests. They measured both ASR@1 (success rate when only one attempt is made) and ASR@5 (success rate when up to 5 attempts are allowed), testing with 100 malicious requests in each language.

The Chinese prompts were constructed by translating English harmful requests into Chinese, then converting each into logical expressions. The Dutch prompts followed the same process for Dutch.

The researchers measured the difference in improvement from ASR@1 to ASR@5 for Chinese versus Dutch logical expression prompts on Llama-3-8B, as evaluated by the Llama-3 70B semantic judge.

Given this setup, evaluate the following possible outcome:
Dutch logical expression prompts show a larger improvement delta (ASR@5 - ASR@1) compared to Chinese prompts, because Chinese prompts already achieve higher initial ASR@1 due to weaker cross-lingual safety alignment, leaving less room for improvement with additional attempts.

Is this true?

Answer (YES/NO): NO